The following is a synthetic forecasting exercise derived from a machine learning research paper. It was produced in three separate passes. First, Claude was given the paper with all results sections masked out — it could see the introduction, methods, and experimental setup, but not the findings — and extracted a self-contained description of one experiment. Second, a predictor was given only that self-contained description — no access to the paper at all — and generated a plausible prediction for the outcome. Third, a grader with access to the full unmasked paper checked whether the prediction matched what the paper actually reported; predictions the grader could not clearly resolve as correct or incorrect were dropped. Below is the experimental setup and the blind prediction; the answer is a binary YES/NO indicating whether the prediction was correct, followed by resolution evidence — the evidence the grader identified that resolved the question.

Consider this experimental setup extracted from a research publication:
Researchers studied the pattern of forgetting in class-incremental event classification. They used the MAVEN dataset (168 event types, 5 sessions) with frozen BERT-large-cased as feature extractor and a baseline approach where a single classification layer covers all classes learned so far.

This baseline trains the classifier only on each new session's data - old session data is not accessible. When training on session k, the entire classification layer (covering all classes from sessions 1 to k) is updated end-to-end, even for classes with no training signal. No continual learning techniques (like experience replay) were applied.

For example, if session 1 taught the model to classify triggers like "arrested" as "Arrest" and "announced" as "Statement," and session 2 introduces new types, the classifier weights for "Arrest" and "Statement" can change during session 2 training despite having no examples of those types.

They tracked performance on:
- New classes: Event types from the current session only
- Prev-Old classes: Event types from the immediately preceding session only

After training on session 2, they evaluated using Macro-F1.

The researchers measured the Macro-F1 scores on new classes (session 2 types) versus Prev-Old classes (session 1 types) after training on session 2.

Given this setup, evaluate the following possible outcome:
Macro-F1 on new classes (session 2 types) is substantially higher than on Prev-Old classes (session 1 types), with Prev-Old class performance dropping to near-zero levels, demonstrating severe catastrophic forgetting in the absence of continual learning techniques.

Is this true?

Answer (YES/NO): NO